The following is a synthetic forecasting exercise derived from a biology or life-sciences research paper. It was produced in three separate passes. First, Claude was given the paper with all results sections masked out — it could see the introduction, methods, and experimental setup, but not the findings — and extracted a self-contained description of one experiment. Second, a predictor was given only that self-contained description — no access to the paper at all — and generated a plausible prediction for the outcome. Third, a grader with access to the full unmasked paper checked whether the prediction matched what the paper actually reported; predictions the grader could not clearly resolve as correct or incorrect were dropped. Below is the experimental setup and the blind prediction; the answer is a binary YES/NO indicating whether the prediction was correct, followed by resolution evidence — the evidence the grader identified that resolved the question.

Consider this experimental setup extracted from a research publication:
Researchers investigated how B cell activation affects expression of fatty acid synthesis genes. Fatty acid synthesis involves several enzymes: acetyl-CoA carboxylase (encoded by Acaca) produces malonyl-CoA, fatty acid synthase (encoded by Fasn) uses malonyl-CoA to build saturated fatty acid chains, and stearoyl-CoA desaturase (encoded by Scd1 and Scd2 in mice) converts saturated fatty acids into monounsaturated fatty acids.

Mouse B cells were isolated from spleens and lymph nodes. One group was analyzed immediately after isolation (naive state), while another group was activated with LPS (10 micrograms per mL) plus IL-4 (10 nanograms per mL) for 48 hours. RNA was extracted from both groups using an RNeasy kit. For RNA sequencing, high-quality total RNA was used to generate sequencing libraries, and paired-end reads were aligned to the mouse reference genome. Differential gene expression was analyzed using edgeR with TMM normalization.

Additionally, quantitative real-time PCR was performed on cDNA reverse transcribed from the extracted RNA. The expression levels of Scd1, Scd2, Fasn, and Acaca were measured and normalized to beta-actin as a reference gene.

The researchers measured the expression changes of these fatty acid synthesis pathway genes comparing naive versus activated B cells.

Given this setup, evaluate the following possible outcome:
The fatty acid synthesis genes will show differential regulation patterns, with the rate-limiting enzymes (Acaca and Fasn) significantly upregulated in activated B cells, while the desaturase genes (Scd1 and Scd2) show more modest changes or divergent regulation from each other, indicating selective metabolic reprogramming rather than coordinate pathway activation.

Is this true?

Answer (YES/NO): YES